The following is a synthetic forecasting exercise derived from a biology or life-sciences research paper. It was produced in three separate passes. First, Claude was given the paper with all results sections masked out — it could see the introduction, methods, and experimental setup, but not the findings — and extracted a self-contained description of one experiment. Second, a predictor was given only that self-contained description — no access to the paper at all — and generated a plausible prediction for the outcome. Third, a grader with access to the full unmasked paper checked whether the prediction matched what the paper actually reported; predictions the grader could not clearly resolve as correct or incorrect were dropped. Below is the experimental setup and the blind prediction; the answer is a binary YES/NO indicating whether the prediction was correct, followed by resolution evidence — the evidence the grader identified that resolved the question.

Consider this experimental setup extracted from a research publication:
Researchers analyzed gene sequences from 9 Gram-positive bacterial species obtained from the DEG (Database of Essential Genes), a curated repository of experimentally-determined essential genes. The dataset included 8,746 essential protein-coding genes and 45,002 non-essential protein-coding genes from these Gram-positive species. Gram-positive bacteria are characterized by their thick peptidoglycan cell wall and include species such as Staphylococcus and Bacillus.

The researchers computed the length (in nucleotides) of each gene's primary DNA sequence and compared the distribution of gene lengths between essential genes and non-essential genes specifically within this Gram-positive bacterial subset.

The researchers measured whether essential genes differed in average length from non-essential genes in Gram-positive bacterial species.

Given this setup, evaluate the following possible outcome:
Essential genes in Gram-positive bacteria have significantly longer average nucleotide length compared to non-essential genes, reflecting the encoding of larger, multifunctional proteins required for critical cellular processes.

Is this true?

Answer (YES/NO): YES